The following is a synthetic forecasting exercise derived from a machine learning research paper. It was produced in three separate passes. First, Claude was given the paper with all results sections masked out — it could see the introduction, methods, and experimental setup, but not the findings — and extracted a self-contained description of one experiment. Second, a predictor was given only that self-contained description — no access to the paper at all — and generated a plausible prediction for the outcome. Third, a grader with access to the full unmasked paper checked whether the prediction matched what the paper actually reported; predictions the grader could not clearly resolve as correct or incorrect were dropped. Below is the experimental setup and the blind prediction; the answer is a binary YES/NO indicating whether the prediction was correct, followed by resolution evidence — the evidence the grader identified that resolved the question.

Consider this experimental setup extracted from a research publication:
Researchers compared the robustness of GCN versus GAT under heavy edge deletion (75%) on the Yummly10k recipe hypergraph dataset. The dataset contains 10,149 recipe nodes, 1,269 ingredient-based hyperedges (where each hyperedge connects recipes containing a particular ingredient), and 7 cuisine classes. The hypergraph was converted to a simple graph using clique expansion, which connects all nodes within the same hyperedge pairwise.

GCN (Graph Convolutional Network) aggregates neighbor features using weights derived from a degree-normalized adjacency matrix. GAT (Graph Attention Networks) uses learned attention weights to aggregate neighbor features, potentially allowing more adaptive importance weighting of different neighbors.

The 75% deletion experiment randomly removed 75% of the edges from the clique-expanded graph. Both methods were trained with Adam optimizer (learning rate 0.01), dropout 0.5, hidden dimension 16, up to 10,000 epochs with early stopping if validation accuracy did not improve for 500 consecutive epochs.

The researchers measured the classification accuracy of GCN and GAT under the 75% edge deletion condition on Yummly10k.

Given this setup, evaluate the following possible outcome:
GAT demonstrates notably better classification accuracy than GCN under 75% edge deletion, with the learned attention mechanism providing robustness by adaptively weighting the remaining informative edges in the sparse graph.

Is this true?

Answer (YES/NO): NO